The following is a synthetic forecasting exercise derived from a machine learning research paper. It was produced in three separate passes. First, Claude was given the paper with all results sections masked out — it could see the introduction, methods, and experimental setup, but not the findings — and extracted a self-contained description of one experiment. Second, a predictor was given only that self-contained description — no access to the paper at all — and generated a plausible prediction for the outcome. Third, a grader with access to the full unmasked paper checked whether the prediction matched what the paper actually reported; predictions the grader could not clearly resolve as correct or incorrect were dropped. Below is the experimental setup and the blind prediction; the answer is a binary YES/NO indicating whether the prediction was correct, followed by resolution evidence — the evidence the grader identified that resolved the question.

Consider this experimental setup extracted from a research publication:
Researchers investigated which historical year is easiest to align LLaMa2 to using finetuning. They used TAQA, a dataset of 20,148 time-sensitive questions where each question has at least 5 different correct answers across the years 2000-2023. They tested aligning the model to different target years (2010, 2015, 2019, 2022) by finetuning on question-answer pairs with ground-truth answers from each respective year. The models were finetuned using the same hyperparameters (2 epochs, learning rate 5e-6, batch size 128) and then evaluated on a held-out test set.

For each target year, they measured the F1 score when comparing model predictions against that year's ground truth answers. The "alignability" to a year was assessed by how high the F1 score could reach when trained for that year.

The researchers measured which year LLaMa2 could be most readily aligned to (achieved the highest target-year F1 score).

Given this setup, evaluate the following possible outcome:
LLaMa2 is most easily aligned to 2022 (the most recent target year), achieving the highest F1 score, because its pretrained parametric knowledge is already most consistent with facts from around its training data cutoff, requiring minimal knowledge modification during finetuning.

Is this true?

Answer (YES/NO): NO